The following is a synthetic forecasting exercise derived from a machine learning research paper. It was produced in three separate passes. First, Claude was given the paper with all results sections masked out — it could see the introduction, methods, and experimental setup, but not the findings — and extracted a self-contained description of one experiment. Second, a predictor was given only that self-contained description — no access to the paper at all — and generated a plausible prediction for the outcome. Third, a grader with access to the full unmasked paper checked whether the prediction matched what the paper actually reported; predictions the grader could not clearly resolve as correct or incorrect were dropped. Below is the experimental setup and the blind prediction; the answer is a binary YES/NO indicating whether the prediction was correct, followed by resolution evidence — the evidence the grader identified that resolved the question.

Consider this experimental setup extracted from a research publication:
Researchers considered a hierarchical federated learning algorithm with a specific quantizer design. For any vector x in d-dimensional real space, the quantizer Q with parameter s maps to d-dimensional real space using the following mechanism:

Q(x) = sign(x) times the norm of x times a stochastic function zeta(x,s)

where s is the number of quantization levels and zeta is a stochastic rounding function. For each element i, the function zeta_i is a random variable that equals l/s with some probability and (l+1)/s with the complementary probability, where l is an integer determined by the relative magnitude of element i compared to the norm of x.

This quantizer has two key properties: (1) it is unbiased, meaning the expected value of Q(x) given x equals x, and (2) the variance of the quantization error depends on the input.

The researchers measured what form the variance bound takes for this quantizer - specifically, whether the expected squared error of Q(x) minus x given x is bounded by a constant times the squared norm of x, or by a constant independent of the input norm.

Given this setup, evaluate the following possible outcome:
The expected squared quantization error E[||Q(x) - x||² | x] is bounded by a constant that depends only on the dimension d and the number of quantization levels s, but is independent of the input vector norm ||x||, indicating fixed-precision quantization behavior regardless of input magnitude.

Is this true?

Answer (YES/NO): NO